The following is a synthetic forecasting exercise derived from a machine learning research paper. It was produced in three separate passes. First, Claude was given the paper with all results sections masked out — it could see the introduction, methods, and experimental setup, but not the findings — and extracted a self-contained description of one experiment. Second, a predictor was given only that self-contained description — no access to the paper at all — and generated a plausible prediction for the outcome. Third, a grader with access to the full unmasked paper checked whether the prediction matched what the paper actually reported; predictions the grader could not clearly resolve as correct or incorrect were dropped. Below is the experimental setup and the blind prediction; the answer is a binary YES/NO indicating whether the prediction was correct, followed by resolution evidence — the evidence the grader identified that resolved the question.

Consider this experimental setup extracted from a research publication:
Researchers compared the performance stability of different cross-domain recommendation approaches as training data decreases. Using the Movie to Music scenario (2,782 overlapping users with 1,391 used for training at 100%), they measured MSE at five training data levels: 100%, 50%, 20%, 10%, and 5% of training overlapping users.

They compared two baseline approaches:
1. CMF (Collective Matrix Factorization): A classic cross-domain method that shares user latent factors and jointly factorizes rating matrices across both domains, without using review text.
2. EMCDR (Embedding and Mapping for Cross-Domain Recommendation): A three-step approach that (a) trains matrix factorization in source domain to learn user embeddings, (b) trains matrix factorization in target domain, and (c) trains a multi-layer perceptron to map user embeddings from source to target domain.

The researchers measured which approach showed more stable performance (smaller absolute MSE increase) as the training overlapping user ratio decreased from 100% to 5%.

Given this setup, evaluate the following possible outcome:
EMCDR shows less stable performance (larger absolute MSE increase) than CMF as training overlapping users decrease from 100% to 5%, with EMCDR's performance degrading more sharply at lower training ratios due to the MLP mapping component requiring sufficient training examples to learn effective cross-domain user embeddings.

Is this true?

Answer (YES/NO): YES